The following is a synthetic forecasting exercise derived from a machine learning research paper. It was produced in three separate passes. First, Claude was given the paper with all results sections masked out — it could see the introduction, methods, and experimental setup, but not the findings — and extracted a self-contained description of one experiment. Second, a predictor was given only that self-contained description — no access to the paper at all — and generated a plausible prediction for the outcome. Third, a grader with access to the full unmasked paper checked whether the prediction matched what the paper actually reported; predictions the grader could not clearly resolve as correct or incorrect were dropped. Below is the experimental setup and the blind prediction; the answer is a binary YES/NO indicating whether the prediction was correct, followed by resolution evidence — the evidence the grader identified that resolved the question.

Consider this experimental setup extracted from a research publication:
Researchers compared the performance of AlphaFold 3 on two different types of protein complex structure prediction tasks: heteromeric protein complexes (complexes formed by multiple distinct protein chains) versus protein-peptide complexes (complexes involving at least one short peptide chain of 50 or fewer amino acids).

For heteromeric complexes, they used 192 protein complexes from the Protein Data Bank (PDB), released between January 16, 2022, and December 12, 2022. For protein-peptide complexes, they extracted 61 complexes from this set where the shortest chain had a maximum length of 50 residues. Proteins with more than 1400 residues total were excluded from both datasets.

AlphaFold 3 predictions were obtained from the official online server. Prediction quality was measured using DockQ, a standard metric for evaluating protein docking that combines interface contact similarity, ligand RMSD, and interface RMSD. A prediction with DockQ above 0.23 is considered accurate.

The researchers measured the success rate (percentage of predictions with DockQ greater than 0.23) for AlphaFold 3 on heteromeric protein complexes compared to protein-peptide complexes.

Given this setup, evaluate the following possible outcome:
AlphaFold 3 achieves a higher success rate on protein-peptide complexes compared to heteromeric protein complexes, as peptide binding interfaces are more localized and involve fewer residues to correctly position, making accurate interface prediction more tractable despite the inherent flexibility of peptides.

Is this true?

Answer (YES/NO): NO